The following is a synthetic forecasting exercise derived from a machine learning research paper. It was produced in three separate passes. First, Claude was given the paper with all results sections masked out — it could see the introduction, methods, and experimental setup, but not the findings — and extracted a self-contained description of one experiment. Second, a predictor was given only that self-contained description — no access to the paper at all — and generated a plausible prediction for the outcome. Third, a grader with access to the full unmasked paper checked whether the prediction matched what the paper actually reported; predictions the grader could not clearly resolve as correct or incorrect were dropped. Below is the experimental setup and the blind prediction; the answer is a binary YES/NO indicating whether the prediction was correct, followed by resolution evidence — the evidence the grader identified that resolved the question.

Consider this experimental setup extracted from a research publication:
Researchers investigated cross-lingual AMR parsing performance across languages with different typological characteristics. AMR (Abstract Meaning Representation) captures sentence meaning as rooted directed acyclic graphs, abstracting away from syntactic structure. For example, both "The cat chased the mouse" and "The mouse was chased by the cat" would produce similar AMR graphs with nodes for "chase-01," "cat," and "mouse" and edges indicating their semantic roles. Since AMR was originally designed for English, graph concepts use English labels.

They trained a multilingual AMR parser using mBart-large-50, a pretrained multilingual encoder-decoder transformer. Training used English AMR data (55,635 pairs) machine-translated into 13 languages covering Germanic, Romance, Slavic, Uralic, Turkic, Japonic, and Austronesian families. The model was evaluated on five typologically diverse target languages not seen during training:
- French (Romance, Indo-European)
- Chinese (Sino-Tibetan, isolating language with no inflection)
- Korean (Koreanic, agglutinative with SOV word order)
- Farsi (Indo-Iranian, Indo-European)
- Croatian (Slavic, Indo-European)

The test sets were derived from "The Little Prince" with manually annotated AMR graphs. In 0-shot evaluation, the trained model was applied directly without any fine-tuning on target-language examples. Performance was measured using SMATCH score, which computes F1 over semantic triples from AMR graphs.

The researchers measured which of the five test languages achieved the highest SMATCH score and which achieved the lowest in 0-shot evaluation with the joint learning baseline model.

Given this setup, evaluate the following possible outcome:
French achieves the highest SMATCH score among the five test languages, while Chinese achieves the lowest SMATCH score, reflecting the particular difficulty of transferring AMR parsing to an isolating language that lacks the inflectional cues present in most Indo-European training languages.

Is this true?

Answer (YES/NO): NO